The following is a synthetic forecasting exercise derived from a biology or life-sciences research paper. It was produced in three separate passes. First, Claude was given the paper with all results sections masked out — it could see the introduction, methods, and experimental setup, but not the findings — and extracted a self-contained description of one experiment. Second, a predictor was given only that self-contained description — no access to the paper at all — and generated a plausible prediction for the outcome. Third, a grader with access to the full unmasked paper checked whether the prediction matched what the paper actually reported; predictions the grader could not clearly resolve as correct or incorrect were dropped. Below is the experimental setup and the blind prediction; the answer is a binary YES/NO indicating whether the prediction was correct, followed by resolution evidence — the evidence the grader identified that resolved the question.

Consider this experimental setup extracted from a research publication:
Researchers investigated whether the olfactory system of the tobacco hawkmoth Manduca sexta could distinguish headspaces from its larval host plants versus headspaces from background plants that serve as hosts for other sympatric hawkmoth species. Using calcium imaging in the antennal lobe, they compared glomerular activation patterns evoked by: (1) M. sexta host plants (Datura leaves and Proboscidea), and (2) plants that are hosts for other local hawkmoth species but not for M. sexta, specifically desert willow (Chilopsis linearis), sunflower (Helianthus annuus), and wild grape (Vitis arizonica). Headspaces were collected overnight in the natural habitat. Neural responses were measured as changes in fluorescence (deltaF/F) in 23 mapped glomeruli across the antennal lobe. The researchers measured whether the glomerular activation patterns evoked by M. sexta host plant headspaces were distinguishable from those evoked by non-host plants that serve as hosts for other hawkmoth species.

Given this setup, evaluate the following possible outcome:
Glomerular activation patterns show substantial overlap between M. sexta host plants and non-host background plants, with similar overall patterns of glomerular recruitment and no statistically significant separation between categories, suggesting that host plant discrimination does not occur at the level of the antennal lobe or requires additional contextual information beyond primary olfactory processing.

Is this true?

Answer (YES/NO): NO